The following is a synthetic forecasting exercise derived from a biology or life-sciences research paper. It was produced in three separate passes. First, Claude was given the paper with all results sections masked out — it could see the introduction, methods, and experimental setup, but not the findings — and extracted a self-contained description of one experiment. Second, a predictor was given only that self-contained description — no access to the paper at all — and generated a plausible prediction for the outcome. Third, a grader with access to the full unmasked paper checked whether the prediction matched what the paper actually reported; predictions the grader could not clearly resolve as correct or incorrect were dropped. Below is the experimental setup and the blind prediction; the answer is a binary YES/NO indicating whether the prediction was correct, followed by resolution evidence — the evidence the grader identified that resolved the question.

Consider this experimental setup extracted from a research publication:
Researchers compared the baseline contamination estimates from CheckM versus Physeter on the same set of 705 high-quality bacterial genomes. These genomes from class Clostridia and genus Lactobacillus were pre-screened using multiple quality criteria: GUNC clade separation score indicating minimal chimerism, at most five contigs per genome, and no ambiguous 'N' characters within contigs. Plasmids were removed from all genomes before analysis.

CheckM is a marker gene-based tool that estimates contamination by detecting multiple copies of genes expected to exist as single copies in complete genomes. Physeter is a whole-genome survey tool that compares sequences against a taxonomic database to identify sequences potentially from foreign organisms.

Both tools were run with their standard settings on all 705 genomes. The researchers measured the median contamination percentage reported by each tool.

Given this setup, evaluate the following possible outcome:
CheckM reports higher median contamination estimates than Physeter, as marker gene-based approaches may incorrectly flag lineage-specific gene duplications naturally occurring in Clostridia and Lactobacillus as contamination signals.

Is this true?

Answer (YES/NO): NO